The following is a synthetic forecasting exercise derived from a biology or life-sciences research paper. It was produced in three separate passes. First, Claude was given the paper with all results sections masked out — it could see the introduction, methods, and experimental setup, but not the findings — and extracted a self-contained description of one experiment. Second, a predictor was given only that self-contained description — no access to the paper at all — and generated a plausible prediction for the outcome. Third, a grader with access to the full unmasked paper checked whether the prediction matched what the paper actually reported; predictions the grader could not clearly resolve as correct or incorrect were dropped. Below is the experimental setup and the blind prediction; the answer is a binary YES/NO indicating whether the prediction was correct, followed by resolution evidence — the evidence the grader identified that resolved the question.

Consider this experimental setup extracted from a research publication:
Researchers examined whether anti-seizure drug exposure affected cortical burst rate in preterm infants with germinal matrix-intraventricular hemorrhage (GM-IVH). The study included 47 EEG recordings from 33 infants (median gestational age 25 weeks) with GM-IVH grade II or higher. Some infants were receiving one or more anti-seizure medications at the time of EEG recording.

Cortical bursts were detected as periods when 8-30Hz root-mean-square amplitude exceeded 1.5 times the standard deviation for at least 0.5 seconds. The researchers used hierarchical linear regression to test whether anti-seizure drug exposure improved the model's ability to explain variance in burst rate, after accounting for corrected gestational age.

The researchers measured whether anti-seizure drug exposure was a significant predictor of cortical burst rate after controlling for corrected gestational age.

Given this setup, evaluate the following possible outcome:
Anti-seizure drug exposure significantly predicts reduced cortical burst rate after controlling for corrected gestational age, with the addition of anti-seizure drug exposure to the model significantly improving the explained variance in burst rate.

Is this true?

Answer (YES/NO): NO